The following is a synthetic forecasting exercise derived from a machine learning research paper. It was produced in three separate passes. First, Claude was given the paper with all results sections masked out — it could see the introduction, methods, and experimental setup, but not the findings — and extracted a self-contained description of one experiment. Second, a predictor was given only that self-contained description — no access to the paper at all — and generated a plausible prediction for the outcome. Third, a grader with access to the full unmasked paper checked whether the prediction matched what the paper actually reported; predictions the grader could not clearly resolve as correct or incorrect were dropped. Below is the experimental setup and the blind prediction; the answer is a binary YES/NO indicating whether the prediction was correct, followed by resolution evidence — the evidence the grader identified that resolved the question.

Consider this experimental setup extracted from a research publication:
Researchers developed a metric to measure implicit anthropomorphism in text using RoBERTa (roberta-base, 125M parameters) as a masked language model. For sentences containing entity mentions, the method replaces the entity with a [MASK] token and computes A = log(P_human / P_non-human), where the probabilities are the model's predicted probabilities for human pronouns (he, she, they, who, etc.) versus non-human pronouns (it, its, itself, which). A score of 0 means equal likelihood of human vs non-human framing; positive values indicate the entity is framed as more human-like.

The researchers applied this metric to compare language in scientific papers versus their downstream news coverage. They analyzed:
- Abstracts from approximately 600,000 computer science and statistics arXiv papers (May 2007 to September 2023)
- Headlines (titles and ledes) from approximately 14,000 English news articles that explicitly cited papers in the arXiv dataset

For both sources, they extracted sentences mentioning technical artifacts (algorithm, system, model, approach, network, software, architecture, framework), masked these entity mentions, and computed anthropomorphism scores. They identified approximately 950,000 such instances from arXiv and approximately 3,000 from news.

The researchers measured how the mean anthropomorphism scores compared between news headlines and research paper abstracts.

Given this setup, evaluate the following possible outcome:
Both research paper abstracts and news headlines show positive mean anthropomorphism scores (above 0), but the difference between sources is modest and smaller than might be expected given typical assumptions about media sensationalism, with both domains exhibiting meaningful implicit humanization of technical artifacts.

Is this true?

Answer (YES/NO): NO